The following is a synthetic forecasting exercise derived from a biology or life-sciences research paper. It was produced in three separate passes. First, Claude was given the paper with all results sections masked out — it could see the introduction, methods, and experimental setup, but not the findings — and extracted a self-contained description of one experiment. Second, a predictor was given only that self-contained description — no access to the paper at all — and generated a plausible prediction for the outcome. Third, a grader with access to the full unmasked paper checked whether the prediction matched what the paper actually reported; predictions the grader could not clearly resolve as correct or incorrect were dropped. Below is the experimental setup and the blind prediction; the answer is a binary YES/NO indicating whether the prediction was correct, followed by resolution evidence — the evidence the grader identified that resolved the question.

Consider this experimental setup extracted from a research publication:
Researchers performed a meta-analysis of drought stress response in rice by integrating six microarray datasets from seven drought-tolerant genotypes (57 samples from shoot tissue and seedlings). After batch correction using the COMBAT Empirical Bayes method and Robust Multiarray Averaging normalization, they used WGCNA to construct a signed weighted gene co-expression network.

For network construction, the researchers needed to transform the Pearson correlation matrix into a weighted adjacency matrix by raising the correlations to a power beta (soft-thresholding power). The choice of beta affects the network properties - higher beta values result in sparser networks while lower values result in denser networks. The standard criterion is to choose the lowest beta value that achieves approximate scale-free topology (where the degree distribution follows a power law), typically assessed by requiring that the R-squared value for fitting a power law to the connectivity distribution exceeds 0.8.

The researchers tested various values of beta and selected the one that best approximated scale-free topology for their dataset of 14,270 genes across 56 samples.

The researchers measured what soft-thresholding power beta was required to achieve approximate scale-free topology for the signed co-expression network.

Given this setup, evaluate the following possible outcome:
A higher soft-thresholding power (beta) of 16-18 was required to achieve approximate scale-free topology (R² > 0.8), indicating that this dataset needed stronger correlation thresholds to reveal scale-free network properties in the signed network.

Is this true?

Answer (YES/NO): YES